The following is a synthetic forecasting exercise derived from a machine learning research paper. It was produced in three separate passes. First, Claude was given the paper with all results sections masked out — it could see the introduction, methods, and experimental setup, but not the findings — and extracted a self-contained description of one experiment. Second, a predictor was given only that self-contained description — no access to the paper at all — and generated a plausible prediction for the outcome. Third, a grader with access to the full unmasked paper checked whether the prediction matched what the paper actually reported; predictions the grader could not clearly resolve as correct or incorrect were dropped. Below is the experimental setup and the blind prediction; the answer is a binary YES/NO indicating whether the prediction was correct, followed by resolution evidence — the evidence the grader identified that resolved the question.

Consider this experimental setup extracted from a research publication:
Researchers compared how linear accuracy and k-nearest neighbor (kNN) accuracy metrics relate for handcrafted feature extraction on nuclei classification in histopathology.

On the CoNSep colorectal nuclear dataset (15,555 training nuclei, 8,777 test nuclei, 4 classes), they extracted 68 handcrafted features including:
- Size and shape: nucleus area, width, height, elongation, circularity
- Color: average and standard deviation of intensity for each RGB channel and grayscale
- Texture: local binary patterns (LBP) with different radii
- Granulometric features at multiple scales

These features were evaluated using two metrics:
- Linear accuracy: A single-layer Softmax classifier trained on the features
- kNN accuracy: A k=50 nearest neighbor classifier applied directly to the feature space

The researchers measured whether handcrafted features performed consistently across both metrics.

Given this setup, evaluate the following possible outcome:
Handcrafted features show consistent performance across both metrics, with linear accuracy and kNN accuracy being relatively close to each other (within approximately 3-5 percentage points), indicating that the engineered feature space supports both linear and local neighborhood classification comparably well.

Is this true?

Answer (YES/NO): NO